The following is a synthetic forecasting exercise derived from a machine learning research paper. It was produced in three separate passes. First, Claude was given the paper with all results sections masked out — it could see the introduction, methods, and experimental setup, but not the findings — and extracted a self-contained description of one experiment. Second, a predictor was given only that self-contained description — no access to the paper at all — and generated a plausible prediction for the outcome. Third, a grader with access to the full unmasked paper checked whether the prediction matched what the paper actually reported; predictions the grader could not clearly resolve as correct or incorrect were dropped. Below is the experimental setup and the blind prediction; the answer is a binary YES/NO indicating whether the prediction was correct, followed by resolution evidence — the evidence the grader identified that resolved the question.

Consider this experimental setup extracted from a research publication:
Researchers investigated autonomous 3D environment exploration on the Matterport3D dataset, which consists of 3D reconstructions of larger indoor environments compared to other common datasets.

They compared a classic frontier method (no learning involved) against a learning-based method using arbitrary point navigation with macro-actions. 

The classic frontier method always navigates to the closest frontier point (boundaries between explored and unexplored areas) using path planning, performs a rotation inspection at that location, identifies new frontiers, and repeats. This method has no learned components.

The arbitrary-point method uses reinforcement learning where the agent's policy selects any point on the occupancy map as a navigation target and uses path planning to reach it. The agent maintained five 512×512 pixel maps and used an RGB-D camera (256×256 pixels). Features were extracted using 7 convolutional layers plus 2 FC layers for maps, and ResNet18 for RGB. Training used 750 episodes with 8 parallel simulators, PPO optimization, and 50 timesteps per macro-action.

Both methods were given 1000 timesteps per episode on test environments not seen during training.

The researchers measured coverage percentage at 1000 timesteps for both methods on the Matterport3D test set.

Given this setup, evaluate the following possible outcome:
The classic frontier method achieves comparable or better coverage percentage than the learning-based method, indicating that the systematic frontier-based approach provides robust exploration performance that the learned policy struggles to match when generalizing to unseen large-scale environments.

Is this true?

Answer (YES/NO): NO